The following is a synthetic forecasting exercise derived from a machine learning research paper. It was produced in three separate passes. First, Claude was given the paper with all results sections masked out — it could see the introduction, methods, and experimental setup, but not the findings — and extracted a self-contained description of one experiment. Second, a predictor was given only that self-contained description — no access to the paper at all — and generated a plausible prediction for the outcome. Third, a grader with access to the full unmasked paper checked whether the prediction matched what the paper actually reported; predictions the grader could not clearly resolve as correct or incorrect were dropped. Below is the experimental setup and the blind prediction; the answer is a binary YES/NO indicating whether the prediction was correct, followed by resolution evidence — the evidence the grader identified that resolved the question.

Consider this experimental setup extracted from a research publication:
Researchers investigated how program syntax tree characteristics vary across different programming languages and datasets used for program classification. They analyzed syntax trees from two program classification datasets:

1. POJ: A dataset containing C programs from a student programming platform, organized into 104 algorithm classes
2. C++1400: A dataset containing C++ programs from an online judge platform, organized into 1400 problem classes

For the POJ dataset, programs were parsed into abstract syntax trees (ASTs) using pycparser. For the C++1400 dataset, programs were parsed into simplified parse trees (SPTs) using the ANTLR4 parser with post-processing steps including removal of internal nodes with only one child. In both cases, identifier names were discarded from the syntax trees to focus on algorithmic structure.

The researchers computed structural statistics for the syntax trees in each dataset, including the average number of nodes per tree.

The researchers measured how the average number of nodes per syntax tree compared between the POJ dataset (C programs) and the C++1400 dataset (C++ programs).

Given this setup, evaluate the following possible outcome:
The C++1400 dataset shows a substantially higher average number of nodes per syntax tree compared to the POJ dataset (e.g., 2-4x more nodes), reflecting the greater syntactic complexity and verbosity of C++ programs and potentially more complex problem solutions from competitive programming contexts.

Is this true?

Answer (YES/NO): YES